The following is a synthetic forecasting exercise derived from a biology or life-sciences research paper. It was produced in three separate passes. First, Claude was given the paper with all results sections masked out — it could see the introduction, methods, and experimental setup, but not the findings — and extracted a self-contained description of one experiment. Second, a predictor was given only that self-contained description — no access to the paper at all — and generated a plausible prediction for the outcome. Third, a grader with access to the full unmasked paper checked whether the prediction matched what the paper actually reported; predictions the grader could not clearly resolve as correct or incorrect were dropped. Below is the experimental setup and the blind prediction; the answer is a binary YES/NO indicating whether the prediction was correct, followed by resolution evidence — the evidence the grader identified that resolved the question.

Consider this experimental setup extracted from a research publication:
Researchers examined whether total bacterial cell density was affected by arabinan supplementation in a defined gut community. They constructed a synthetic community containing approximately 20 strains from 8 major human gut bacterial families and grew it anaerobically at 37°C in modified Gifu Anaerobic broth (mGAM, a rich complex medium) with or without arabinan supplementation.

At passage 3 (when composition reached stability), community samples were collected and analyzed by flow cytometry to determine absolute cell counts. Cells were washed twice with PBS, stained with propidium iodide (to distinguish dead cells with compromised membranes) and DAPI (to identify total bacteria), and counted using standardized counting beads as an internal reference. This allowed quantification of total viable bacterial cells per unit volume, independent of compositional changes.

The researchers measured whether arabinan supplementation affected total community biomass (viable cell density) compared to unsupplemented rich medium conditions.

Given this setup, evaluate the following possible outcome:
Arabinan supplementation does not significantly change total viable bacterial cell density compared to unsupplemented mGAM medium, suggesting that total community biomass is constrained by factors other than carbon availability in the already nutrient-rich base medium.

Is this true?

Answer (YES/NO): YES